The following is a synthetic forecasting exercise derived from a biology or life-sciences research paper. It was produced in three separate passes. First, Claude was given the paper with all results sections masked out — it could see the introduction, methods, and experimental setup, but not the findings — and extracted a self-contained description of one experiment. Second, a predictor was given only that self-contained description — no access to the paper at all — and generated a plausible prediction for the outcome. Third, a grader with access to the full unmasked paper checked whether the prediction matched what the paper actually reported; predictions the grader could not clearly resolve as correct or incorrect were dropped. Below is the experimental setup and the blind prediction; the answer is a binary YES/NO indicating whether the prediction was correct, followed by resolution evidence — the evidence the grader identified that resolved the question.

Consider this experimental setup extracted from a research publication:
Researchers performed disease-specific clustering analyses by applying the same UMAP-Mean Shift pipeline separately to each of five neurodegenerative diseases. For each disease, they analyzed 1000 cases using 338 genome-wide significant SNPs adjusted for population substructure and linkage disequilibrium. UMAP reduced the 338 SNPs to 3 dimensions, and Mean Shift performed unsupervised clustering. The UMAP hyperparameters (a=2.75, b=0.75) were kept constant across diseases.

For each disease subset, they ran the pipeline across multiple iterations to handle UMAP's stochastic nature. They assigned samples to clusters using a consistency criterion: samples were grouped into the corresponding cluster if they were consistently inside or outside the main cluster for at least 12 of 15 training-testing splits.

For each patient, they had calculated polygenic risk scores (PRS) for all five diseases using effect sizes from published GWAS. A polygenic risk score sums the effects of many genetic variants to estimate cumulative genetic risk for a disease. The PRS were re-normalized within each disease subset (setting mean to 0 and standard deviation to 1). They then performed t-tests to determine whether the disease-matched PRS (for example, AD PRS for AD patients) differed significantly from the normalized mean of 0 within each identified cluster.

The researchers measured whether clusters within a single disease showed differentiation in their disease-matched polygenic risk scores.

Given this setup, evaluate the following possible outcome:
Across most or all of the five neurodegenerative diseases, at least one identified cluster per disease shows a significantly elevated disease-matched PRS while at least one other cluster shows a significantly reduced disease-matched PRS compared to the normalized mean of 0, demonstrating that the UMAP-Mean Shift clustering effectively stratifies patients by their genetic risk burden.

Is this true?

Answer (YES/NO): NO